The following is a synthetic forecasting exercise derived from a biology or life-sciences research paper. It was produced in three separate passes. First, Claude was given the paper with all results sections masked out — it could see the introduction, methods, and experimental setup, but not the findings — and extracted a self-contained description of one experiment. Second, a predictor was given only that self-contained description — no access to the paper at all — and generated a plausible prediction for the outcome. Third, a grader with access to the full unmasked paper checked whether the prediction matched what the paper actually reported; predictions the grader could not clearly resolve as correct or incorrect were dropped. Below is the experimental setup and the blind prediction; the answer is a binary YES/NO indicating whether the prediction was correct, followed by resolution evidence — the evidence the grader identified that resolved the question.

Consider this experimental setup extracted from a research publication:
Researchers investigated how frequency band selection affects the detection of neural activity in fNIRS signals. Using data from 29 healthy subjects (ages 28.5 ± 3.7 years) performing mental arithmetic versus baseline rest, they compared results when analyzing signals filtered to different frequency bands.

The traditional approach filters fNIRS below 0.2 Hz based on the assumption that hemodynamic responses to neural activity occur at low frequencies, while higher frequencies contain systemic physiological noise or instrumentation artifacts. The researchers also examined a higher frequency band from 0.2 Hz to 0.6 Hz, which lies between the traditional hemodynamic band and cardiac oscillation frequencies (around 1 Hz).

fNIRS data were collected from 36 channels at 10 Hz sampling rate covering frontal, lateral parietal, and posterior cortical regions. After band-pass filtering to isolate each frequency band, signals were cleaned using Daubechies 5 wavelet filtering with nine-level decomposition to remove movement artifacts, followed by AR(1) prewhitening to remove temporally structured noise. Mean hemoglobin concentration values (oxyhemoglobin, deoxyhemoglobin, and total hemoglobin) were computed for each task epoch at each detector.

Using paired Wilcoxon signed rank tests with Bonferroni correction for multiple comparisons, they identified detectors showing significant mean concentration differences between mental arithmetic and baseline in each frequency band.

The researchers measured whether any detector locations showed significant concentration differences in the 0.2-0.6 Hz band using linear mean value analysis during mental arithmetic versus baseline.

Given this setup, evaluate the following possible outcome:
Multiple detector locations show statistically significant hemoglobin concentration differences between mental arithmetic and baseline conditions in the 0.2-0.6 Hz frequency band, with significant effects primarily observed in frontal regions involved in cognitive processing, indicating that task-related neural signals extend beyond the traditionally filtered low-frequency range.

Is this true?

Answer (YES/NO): NO